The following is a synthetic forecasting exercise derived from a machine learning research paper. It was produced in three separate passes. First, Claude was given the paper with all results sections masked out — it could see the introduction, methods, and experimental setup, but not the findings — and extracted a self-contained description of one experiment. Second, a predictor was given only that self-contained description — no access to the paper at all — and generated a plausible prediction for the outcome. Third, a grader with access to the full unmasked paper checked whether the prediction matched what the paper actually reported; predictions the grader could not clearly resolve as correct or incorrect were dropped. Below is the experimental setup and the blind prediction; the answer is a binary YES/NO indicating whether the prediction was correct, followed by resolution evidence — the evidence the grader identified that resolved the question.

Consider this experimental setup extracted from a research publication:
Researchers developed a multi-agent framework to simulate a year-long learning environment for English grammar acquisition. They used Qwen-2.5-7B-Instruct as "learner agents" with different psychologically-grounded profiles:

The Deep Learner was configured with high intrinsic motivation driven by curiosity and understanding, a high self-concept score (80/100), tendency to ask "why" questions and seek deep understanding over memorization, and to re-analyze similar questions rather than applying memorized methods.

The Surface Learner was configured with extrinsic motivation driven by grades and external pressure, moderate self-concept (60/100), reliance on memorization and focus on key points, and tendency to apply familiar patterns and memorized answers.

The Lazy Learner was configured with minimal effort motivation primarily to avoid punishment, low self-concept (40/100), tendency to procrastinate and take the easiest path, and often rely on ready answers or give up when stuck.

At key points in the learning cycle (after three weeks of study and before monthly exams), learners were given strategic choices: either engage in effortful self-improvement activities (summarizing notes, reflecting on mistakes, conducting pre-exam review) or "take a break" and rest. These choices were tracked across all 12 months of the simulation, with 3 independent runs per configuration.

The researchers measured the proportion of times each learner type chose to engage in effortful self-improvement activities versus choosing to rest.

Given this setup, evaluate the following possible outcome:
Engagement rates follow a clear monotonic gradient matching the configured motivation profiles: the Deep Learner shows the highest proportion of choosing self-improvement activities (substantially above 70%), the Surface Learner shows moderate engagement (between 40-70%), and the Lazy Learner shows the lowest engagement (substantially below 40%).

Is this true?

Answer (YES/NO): NO